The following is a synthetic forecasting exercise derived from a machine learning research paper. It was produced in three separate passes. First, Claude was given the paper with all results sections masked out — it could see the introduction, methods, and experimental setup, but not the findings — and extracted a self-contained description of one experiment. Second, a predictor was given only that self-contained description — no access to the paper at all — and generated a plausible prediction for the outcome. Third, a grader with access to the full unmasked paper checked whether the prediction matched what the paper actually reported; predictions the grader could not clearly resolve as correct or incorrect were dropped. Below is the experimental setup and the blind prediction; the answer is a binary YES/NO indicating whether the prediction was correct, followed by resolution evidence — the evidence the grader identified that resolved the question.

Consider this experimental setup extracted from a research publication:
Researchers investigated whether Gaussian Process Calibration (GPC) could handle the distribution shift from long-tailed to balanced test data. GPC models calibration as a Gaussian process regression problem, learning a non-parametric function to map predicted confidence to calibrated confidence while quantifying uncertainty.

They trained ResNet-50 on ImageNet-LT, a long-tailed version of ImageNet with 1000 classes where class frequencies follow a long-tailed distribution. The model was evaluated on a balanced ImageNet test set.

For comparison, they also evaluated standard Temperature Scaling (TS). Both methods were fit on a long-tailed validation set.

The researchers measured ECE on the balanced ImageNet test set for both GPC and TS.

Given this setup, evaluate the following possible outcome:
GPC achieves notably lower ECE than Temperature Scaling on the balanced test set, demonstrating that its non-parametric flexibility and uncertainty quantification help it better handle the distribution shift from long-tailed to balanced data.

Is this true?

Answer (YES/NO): YES